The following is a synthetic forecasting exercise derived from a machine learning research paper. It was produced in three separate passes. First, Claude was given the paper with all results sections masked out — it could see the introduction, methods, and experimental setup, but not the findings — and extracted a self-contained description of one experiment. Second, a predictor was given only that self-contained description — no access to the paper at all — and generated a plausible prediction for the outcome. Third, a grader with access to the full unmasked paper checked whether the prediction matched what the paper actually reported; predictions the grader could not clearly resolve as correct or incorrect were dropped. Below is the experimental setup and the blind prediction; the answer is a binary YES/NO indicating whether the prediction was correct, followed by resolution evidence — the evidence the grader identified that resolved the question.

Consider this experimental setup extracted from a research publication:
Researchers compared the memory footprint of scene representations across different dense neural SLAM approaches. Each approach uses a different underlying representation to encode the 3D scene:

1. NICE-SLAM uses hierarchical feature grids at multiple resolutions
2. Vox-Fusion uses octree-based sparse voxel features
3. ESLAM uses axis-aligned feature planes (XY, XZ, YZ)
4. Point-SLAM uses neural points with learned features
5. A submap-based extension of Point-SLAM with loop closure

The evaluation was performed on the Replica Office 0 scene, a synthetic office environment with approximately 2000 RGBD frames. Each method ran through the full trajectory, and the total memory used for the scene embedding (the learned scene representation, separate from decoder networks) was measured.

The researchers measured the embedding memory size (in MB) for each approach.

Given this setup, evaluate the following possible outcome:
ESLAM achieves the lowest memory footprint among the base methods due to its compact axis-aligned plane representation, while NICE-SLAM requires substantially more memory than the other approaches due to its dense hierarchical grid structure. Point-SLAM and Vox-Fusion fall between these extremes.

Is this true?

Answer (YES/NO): NO